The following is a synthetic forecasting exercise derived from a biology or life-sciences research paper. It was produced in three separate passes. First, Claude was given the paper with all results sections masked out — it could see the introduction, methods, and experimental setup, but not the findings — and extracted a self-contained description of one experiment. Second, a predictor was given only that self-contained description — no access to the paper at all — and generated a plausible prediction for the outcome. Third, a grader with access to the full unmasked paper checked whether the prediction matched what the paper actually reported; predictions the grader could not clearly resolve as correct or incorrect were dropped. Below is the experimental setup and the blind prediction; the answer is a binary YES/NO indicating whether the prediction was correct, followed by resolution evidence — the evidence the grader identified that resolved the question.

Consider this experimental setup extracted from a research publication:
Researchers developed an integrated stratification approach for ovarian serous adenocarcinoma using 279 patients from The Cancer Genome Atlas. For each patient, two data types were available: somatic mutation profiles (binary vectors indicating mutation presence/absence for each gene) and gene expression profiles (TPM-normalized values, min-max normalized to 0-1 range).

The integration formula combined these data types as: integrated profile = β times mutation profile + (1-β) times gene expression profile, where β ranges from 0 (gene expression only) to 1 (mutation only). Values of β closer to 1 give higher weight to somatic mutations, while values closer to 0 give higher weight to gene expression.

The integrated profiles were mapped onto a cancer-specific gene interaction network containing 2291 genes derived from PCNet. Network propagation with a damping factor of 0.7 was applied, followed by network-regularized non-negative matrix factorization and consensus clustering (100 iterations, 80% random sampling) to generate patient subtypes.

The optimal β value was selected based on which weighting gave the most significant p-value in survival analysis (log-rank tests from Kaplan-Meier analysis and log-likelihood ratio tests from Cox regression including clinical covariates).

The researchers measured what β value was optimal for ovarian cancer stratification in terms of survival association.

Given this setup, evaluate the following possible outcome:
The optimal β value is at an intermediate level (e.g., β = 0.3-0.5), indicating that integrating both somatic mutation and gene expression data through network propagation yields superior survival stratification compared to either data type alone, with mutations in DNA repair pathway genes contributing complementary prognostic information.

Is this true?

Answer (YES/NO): NO